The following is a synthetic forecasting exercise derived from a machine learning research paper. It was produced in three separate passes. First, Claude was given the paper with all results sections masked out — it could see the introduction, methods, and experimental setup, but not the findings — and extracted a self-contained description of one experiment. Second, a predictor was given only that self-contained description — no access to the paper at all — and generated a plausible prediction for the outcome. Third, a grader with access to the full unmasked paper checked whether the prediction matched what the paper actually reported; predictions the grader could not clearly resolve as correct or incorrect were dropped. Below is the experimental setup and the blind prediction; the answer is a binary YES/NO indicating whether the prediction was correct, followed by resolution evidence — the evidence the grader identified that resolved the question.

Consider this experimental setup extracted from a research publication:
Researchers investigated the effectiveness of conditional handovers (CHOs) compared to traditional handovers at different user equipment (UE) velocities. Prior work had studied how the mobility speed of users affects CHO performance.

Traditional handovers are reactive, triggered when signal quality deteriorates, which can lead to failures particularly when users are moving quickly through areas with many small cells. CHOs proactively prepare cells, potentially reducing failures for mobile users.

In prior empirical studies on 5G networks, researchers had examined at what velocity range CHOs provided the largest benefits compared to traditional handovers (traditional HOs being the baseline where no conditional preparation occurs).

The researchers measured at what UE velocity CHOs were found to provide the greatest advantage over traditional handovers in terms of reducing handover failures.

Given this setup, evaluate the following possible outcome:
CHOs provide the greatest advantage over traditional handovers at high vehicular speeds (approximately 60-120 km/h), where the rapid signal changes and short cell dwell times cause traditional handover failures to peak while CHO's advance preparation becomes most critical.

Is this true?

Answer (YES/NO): NO